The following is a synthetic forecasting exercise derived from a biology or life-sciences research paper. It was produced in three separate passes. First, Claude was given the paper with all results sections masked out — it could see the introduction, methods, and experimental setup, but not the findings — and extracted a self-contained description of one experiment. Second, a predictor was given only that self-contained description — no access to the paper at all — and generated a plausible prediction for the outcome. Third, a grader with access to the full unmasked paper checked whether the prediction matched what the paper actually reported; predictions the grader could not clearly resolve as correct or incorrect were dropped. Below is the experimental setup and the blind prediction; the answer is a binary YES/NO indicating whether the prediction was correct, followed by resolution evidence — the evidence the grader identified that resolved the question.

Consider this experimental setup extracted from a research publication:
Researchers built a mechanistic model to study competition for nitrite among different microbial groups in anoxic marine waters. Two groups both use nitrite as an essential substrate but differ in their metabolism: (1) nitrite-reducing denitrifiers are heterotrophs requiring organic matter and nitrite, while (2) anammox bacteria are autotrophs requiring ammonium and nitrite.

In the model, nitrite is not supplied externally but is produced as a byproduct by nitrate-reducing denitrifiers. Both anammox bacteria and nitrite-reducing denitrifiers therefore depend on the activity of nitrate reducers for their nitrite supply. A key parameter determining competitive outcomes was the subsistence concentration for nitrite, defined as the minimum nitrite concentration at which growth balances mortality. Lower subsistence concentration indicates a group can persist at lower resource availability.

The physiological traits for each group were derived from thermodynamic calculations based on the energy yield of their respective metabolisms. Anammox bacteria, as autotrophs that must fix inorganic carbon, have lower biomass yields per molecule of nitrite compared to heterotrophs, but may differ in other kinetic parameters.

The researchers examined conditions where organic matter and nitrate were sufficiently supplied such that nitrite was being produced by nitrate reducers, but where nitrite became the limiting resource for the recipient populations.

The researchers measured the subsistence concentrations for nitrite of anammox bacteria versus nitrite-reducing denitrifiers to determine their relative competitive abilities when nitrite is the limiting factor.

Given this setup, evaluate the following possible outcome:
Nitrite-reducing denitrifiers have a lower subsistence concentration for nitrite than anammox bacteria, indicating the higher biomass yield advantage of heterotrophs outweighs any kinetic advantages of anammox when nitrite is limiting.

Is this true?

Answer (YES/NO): NO